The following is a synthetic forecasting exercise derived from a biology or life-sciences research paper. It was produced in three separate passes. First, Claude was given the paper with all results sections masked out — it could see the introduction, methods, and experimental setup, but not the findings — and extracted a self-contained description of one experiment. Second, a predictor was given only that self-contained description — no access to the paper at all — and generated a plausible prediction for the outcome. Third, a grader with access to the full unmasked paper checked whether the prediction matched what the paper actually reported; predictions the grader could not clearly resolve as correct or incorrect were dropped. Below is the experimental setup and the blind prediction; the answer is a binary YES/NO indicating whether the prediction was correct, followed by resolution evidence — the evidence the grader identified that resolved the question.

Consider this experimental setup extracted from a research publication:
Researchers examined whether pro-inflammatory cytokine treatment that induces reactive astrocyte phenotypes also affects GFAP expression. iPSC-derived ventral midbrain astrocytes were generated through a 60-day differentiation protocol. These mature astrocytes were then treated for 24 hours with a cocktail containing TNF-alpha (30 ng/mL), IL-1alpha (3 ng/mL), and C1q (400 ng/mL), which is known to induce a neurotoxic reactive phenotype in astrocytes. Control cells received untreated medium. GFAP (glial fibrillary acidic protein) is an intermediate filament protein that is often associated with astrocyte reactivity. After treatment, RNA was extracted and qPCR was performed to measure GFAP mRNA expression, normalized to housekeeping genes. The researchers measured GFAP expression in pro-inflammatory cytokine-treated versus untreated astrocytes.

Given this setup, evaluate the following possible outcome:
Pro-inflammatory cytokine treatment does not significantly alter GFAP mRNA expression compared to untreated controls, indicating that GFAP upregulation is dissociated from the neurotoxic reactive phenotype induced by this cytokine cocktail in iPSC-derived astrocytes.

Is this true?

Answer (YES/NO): NO